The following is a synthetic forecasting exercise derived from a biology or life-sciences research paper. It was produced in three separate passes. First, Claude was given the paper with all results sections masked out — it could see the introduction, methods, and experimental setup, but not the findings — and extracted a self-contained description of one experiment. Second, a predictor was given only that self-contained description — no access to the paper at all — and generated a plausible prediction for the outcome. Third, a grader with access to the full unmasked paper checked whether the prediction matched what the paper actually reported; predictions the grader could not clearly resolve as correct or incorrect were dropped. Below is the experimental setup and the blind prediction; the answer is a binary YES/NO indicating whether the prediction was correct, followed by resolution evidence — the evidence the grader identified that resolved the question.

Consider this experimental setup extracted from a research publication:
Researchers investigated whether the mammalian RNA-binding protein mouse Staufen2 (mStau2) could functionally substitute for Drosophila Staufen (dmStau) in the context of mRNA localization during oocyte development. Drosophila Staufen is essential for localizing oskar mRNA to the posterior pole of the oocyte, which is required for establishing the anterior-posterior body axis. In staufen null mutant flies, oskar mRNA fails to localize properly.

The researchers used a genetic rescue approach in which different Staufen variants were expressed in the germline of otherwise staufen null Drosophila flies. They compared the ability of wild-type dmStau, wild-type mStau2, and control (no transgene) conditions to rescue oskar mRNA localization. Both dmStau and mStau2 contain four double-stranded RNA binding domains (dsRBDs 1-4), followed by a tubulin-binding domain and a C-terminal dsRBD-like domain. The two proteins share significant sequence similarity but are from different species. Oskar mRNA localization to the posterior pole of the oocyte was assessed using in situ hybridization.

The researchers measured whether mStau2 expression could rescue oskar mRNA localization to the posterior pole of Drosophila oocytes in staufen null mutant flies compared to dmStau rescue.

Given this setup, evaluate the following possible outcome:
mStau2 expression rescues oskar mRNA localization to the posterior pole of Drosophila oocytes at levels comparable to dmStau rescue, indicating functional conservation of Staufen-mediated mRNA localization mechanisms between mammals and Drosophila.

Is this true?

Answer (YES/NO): NO